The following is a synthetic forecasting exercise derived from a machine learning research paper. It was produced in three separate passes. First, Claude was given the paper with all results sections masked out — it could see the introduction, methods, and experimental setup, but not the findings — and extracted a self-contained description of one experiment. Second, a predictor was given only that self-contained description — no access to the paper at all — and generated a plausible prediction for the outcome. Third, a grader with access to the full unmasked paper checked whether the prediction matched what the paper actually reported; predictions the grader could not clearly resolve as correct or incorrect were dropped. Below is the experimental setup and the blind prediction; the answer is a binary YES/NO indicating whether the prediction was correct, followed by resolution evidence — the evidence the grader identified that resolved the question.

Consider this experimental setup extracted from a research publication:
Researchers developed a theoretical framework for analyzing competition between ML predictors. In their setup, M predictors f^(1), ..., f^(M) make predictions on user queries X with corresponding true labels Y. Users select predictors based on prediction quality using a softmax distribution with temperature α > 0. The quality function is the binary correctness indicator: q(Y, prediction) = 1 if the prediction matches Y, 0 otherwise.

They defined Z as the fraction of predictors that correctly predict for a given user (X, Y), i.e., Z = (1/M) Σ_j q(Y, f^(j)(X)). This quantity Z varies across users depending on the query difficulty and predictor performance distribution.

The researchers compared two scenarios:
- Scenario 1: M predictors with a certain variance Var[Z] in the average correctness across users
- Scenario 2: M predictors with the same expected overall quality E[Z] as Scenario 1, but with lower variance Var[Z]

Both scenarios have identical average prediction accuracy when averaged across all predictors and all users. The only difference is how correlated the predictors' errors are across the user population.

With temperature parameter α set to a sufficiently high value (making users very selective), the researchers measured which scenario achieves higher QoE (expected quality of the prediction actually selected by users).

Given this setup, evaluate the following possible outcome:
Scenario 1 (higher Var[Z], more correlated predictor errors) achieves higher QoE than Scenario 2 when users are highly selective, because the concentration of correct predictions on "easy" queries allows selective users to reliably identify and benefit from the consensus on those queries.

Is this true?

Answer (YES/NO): NO